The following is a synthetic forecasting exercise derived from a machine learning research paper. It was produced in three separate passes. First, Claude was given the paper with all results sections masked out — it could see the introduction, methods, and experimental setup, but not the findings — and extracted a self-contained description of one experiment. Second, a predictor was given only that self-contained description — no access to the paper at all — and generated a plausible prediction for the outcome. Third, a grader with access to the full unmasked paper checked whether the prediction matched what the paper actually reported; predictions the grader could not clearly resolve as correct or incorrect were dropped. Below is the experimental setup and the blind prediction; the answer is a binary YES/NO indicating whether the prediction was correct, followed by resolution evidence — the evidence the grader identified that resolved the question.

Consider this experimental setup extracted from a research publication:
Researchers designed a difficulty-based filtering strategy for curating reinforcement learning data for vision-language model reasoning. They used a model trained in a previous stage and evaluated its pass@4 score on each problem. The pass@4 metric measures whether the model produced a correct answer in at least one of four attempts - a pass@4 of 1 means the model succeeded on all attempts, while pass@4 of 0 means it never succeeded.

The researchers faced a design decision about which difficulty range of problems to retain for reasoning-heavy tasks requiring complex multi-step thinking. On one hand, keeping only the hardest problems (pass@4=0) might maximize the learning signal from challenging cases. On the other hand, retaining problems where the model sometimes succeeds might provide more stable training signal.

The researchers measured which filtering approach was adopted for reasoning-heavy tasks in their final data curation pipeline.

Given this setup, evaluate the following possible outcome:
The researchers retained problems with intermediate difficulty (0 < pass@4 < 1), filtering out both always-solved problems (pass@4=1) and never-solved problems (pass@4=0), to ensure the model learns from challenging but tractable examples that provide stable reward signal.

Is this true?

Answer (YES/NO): YES